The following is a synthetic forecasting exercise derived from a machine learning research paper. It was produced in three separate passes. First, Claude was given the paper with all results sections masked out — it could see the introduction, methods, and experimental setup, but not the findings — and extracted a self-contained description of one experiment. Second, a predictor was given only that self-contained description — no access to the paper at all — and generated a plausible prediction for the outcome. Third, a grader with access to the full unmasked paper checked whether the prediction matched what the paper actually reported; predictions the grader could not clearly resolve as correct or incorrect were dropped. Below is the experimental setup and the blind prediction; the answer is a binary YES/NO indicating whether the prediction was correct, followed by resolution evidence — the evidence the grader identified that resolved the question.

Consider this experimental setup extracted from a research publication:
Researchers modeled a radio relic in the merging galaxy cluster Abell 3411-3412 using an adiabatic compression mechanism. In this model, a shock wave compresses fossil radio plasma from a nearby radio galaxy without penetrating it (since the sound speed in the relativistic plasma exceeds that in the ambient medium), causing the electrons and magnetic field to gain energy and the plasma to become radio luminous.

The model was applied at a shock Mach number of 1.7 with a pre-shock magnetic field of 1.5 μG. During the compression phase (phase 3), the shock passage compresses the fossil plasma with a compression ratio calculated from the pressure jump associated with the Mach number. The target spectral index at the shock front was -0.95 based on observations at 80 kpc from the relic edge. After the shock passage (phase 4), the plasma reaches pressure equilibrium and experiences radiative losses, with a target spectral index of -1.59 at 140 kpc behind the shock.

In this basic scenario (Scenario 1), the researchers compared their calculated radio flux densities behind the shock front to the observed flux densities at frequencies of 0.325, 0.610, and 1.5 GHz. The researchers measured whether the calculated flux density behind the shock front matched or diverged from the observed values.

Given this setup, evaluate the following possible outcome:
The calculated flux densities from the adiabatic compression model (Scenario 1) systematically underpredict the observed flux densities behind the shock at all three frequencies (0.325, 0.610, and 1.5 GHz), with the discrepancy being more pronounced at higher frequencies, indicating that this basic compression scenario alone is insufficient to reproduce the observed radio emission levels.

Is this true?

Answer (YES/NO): NO